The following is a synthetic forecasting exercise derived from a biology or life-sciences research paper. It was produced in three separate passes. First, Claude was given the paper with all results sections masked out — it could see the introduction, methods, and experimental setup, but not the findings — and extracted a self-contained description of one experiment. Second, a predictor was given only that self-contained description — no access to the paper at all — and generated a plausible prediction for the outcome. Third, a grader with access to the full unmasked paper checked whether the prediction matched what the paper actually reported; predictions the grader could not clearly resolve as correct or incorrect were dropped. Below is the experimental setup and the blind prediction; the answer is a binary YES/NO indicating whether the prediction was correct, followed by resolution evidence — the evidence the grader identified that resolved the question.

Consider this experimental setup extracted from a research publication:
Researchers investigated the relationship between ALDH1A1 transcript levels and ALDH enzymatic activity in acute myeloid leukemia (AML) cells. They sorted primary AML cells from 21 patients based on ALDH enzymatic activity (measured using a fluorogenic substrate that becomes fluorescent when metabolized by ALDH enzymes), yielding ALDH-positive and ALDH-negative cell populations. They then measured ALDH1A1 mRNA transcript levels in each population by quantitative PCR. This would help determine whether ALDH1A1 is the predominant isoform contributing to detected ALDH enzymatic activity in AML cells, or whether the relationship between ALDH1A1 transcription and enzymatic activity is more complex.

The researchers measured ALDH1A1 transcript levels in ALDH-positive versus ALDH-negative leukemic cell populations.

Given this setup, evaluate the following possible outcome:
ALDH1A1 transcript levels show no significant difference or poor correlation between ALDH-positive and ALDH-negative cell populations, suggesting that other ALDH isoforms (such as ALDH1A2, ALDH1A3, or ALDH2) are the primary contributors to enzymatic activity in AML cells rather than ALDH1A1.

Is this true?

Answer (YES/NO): NO